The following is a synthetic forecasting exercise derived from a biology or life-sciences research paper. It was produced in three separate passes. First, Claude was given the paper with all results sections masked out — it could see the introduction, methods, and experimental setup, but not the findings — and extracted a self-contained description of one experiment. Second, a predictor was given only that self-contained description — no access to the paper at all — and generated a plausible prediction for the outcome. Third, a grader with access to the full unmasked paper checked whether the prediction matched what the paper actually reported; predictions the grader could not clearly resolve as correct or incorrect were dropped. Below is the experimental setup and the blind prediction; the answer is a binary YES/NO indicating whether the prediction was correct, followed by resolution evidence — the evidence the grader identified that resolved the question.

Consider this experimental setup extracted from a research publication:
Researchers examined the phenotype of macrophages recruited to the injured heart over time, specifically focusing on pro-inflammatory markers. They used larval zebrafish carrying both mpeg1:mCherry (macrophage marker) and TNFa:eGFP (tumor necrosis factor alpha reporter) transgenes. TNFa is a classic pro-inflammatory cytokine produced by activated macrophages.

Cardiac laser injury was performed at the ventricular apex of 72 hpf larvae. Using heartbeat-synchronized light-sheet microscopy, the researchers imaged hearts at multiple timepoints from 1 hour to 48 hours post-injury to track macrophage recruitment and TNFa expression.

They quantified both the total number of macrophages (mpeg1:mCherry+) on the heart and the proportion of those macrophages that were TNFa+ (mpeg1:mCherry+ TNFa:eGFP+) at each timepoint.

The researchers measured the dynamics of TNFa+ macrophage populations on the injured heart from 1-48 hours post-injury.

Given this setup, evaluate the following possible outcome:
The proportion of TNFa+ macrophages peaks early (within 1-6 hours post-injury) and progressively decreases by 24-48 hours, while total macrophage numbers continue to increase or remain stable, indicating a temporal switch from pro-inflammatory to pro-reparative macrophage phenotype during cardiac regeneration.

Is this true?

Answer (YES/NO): NO